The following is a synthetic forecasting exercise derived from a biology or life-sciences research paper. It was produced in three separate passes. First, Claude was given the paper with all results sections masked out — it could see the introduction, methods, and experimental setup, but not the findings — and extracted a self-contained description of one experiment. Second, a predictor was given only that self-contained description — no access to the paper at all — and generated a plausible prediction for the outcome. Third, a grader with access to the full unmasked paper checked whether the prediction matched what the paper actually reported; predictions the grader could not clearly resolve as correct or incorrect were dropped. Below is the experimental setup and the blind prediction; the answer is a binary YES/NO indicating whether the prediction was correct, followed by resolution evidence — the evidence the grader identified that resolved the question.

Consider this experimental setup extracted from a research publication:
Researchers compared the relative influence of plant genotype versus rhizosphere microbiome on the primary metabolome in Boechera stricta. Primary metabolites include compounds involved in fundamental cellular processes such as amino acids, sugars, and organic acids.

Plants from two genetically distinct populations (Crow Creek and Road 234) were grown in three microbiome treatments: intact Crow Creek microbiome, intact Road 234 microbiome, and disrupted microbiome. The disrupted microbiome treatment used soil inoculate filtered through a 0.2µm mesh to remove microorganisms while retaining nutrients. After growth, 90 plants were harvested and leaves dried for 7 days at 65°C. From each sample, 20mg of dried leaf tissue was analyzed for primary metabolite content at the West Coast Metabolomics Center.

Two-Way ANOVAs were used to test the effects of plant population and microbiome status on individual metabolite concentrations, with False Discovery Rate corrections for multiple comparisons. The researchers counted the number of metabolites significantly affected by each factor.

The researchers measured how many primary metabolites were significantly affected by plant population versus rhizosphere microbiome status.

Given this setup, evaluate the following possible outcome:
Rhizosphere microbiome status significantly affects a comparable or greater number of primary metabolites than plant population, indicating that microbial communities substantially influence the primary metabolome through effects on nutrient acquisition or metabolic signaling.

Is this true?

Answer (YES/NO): NO